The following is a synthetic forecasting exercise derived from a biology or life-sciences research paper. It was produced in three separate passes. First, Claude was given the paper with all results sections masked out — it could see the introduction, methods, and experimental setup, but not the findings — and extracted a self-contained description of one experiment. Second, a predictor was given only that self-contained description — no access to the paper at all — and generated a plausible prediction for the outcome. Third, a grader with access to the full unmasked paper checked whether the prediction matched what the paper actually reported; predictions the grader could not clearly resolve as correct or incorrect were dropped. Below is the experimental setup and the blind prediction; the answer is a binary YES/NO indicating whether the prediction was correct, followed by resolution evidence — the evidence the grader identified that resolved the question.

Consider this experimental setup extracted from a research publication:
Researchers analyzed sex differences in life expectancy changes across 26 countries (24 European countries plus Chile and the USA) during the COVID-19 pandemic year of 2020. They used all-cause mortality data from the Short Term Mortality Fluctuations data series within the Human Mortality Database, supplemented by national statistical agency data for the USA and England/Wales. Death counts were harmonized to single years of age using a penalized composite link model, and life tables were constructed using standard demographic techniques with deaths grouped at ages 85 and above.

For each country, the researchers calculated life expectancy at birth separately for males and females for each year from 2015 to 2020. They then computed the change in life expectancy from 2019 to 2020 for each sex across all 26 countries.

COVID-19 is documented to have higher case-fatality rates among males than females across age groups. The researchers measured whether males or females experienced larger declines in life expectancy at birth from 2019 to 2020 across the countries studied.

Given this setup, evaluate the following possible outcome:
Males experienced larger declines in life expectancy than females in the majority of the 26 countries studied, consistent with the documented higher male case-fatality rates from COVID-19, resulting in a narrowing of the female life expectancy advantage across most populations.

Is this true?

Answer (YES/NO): NO